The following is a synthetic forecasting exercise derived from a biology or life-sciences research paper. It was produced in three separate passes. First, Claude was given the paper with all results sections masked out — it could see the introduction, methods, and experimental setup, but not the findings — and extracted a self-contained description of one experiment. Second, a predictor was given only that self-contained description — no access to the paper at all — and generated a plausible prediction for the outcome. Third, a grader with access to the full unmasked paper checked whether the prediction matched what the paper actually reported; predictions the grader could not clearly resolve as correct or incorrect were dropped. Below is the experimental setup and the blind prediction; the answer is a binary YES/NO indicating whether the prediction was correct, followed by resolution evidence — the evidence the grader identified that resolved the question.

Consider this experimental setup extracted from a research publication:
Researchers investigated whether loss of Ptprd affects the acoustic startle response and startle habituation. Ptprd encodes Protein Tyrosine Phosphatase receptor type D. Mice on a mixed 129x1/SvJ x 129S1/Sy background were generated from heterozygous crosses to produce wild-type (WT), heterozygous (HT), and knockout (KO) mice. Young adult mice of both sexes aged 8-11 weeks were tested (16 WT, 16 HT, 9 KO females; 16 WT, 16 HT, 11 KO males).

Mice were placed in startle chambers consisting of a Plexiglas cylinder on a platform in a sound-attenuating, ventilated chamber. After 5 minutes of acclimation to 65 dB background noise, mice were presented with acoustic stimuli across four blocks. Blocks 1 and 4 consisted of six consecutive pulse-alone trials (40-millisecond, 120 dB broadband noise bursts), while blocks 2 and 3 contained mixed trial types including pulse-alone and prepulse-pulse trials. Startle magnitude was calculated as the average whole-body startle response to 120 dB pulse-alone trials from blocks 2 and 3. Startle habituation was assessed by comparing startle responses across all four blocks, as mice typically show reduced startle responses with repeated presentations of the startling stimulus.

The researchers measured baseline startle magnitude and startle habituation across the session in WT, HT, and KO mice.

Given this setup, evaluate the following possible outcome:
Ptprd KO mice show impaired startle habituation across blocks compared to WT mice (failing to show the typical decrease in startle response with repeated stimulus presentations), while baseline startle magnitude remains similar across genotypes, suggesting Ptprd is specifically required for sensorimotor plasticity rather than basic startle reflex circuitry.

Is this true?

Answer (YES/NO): NO